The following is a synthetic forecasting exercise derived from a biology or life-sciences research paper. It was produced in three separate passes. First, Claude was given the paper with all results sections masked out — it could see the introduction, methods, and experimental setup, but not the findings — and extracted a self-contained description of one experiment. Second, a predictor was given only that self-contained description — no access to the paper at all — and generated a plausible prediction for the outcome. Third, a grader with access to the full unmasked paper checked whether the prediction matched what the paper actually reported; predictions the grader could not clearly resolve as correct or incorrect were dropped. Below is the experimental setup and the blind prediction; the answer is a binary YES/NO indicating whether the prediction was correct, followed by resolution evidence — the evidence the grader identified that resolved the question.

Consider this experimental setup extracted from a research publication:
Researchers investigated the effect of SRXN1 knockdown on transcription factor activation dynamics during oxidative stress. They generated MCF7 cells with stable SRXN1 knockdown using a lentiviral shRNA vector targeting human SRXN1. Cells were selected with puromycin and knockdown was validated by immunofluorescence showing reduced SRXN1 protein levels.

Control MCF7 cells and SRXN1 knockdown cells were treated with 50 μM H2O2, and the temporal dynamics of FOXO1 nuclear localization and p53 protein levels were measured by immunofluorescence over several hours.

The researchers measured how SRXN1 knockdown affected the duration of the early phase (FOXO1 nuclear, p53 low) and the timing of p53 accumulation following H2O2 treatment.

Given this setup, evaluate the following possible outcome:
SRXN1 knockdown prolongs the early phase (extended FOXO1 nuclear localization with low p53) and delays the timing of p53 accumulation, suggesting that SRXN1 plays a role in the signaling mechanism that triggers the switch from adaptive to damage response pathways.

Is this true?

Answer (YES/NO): YES